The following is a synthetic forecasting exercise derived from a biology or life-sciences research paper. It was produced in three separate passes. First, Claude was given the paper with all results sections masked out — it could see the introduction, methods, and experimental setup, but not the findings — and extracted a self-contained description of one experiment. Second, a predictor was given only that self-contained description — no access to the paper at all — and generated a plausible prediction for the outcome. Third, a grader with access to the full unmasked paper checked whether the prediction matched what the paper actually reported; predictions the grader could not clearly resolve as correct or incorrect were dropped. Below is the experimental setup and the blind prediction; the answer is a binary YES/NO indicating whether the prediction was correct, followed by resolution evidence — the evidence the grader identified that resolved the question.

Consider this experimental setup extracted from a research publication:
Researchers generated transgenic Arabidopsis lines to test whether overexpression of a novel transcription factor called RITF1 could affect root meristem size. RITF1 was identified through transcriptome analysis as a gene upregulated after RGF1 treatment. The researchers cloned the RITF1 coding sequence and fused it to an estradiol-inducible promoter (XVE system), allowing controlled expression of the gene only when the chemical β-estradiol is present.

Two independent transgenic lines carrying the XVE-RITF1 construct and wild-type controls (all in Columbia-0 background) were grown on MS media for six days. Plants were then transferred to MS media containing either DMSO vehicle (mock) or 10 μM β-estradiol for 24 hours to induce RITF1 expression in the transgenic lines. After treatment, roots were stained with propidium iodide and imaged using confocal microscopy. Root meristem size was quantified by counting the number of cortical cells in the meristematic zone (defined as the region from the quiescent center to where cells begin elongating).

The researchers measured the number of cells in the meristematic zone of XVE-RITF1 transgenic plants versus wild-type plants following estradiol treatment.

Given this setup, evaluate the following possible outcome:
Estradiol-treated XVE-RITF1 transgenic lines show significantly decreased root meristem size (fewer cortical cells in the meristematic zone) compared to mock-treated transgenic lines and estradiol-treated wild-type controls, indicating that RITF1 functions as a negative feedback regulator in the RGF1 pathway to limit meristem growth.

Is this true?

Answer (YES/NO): NO